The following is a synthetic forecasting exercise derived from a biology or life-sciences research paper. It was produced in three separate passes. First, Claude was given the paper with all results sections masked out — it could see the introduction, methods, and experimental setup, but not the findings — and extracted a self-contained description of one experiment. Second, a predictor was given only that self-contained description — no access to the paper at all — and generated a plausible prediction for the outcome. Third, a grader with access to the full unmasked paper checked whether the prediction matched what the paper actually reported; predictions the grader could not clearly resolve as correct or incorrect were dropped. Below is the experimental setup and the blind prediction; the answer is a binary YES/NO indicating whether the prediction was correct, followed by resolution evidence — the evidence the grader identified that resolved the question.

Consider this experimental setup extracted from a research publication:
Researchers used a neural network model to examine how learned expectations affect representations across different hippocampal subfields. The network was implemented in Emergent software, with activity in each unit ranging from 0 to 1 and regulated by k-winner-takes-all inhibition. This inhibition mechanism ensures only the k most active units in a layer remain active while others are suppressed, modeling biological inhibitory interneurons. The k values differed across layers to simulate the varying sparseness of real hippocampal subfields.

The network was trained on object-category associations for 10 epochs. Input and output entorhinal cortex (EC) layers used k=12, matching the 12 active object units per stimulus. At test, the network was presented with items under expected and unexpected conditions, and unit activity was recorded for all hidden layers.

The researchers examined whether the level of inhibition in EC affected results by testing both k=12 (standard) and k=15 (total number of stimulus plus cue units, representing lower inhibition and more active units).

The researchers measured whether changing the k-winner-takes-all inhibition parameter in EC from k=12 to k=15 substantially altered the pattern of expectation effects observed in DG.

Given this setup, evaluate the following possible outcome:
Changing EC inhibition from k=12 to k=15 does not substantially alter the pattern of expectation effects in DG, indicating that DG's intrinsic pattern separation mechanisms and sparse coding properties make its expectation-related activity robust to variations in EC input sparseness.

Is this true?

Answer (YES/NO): YES